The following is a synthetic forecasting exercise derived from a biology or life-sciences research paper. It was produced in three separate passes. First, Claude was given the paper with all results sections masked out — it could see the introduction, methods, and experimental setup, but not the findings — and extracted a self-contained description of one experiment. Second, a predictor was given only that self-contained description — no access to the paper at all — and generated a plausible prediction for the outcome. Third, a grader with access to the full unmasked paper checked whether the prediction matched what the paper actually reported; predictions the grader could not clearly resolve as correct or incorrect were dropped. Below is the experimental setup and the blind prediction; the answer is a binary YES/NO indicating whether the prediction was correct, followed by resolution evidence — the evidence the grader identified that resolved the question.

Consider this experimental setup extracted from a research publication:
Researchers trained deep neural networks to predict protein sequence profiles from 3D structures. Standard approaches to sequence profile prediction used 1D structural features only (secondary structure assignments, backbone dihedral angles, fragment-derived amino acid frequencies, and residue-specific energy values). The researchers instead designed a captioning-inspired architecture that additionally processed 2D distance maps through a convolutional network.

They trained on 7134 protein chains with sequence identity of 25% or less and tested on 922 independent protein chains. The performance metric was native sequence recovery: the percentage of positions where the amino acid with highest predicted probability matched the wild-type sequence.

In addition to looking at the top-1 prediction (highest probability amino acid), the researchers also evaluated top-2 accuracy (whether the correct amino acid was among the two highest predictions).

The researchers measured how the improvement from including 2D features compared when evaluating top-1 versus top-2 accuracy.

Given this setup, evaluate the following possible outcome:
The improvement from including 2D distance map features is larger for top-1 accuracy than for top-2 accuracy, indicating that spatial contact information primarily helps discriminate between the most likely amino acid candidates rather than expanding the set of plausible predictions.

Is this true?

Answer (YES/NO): NO